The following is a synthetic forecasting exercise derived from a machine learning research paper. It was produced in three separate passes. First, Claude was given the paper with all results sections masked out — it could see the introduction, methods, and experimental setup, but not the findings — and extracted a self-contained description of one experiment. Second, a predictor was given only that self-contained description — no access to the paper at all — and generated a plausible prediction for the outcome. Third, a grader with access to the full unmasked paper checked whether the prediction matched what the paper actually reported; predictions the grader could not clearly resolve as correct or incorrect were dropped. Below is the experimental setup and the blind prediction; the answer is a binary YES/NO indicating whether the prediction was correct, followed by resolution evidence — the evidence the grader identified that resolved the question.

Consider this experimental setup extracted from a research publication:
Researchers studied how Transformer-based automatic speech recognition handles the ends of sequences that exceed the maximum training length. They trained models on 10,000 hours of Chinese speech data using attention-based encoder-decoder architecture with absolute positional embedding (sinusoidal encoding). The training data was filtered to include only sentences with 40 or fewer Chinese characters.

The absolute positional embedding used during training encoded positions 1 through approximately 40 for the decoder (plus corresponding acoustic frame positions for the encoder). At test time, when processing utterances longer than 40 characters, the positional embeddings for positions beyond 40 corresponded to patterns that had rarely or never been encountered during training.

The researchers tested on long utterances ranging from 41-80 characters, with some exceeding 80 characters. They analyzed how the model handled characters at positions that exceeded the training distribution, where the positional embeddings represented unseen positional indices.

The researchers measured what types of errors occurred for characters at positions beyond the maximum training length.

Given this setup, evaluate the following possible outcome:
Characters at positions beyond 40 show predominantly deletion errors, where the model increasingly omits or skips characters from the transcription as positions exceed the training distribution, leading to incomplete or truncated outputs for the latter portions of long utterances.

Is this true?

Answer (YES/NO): YES